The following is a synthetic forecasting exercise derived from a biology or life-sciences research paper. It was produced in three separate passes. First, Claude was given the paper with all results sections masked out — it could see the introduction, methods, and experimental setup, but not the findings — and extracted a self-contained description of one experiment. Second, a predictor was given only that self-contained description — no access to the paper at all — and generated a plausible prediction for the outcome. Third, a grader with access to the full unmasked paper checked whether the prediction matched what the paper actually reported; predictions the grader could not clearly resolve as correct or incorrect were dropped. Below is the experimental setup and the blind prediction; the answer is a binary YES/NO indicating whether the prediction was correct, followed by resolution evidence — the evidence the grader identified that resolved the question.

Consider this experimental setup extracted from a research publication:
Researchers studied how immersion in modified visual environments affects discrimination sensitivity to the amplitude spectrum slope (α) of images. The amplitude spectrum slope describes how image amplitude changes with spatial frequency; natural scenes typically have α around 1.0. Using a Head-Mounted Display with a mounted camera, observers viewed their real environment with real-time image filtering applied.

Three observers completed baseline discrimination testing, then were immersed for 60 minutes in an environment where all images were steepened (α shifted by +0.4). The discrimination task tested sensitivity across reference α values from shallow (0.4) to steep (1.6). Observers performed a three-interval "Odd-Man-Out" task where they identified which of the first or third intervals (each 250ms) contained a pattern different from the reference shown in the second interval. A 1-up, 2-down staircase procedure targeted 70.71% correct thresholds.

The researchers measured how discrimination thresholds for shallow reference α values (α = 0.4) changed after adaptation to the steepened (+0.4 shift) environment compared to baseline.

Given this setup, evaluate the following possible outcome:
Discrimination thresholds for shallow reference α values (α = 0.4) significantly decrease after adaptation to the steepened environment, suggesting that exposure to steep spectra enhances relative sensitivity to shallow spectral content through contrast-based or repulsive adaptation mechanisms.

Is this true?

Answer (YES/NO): NO